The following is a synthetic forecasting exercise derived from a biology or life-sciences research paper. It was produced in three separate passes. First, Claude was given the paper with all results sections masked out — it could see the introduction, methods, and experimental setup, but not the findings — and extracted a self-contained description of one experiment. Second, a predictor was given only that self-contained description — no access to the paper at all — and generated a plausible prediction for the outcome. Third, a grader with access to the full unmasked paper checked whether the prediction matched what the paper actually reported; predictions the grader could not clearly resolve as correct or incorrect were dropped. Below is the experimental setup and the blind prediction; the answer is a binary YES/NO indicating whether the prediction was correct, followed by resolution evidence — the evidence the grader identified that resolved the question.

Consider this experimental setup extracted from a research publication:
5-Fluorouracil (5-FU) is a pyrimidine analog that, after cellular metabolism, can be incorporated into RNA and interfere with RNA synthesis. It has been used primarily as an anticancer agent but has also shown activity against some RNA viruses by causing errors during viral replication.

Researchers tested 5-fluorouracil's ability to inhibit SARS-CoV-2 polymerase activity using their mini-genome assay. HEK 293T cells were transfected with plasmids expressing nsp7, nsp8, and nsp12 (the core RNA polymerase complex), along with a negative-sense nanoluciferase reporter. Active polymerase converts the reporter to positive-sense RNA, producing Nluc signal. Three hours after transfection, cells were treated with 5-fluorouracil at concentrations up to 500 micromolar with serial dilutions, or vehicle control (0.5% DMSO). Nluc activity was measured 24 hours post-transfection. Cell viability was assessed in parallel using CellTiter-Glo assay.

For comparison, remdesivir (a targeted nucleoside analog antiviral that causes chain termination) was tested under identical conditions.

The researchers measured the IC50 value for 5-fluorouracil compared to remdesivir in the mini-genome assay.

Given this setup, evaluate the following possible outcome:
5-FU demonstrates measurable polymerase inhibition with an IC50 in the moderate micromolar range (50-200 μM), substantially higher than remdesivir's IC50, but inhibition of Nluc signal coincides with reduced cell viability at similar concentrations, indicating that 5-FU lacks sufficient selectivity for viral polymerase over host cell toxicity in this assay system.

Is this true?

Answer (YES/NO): NO